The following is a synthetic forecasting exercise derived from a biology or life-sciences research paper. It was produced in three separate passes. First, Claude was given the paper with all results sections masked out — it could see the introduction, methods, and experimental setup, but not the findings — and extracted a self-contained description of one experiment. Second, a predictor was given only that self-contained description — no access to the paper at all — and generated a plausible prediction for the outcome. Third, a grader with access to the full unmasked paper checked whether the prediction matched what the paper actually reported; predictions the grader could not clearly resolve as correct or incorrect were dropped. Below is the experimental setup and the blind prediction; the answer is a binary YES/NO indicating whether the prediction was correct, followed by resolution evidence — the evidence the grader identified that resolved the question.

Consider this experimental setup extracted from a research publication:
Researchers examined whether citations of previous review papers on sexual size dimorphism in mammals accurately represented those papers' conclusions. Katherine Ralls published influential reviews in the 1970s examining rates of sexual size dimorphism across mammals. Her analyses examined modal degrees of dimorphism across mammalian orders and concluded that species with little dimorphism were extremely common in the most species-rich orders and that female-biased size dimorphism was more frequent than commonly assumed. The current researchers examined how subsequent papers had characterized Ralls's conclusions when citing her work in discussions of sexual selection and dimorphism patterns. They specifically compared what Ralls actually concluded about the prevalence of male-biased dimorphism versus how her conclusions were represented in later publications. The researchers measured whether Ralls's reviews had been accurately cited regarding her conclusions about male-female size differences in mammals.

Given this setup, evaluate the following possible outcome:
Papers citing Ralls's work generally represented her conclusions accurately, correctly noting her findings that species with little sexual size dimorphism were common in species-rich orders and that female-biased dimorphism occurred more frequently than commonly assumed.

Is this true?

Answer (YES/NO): NO